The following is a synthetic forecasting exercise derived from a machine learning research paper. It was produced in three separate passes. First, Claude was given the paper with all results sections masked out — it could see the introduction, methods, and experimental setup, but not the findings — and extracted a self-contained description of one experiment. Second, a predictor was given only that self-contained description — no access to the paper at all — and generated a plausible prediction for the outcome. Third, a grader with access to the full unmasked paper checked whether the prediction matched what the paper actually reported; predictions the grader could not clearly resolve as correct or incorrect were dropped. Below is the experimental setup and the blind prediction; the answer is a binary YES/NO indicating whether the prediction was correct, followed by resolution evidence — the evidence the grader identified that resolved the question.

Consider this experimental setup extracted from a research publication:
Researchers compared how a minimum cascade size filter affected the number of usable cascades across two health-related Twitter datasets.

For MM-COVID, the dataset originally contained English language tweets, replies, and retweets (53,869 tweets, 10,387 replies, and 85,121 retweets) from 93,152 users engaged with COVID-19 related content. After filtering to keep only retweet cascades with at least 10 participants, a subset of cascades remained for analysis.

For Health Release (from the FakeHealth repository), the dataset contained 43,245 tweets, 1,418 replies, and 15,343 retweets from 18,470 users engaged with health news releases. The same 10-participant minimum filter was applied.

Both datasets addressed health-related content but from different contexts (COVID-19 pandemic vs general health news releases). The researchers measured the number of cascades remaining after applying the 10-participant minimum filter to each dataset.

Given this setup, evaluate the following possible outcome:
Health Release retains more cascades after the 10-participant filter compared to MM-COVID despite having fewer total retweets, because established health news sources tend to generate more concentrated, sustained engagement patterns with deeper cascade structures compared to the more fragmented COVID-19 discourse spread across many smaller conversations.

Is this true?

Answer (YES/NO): YES